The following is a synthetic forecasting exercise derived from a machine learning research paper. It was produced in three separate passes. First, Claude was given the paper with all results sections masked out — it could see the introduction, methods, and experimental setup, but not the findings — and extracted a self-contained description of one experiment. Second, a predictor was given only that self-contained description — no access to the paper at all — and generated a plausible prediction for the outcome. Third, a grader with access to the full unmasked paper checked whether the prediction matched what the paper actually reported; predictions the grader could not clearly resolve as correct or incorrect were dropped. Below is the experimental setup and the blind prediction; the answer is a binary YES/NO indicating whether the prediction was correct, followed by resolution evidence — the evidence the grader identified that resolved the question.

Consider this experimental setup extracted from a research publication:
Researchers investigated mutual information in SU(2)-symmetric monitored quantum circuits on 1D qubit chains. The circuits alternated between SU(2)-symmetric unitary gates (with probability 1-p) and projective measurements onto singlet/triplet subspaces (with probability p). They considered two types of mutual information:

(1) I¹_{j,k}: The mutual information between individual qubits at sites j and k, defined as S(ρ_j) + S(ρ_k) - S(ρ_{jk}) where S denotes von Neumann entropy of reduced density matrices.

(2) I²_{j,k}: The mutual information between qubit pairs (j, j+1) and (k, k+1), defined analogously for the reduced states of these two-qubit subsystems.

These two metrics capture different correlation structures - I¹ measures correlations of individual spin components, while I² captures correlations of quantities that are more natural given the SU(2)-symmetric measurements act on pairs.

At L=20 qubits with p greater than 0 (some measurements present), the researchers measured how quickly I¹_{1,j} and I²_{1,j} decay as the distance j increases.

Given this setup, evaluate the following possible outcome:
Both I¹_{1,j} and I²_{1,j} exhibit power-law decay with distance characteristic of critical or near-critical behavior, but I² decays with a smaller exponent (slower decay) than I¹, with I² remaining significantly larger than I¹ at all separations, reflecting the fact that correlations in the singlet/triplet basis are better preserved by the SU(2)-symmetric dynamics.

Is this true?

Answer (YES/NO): NO